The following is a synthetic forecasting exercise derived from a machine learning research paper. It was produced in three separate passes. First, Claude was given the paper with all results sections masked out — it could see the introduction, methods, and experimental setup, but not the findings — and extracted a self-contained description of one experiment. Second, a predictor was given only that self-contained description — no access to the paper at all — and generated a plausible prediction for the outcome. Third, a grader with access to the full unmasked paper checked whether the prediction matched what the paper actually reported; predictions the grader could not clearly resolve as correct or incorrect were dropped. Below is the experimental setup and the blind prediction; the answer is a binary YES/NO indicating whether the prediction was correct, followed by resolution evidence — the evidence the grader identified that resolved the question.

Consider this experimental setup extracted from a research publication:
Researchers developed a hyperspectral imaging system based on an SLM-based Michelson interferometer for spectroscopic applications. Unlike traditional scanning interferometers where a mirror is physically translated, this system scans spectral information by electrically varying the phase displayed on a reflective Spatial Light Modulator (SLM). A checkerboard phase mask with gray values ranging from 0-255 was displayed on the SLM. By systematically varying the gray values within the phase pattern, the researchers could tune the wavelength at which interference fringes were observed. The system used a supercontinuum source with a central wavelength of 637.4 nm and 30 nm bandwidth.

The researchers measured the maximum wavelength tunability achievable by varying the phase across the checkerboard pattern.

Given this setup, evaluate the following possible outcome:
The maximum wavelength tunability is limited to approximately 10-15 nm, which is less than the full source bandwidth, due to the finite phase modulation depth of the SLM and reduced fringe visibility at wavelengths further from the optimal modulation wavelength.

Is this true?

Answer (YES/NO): NO